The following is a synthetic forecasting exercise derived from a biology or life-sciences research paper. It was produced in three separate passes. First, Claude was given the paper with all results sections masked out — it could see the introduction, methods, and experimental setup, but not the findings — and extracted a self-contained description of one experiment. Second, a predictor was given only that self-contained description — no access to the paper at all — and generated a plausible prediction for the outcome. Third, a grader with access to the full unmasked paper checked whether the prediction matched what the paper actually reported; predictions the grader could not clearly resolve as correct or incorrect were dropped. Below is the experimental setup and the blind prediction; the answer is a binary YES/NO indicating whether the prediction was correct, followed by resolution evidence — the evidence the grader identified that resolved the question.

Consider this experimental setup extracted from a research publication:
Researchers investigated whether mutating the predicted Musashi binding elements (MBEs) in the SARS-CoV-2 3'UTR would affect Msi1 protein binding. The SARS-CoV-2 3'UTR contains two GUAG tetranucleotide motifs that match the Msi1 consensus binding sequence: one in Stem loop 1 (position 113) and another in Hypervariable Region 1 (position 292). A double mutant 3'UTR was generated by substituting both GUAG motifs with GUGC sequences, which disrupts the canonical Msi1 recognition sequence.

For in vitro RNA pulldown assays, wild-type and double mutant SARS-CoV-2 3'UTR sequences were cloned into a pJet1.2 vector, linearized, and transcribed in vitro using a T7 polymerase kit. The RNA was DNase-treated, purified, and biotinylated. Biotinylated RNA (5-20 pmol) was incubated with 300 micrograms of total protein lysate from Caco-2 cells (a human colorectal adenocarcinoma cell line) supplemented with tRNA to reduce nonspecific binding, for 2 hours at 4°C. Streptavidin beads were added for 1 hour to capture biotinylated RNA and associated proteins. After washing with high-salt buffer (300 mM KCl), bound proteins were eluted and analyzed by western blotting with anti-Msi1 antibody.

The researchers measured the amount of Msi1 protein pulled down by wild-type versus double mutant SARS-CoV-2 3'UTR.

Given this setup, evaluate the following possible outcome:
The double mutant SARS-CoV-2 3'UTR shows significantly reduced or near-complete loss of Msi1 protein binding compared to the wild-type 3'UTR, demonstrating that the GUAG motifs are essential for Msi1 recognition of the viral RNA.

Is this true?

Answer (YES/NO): YES